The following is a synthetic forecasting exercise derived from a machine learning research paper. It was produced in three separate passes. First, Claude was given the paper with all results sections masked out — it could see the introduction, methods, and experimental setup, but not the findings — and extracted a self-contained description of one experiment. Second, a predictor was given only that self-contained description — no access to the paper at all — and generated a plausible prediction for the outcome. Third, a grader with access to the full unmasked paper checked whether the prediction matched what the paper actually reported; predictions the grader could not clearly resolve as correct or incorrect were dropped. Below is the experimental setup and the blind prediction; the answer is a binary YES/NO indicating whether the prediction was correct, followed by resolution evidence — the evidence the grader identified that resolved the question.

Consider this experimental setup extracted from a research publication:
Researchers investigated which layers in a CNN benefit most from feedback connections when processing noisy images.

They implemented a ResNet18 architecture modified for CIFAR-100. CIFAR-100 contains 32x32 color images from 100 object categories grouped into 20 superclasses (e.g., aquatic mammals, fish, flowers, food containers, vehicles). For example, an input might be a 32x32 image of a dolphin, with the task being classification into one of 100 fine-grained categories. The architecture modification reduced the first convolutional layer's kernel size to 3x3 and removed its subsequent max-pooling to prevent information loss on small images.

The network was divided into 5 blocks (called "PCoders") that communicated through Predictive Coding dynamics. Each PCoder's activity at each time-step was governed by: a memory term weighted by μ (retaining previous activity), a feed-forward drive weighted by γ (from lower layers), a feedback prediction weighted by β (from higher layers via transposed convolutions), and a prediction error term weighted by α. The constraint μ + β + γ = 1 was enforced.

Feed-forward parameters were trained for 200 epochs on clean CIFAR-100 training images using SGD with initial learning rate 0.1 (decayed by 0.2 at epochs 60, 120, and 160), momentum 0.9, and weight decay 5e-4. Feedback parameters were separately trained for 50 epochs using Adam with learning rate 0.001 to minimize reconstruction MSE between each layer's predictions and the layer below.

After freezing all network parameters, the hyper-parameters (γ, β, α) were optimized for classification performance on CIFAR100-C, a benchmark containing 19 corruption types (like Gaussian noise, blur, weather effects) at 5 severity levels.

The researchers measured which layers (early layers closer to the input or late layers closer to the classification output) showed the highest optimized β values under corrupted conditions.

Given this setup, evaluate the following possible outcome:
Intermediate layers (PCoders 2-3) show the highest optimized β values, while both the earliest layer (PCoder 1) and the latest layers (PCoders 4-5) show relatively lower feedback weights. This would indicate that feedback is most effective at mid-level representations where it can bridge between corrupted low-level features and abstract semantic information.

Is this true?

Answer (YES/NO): NO